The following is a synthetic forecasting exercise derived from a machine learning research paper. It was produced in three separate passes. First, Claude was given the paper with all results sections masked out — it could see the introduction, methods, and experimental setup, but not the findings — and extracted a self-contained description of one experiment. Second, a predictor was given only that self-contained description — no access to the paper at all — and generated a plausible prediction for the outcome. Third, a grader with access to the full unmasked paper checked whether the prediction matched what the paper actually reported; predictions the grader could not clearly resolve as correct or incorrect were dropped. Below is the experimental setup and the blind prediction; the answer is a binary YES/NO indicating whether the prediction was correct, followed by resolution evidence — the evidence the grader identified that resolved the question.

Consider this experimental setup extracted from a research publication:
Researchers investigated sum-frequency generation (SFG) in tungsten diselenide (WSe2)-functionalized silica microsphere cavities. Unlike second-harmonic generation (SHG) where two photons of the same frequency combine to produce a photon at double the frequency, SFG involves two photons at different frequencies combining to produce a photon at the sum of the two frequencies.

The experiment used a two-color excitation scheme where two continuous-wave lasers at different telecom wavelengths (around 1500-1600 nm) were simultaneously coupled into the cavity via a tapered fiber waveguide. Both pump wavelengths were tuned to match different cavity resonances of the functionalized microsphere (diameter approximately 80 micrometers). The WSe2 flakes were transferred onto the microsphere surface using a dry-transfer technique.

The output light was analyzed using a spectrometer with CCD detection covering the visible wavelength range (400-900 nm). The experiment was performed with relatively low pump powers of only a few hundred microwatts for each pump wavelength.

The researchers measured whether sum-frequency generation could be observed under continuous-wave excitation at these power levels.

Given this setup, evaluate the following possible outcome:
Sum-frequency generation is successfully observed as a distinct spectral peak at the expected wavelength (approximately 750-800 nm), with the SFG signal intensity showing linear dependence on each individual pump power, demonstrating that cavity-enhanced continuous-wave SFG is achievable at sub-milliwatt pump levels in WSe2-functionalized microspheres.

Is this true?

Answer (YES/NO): NO